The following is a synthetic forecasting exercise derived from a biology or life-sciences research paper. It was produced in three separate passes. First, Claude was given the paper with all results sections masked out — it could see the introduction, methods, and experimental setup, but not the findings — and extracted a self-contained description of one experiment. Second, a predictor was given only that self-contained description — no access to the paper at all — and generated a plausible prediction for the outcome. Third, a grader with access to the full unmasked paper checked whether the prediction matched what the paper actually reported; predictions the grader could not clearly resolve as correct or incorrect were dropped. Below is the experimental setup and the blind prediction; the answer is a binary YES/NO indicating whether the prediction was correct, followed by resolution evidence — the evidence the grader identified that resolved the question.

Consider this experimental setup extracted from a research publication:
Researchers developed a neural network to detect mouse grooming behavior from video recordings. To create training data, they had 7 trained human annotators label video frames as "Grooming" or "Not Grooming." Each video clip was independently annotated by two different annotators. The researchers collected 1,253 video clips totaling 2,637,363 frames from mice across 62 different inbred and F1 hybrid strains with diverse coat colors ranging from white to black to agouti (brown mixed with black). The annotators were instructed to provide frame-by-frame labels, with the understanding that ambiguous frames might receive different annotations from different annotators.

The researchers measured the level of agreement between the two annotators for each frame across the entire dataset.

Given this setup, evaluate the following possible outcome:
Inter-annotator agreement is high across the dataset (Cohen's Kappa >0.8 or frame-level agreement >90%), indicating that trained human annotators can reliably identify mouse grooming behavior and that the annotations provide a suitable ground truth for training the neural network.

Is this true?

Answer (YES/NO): YES